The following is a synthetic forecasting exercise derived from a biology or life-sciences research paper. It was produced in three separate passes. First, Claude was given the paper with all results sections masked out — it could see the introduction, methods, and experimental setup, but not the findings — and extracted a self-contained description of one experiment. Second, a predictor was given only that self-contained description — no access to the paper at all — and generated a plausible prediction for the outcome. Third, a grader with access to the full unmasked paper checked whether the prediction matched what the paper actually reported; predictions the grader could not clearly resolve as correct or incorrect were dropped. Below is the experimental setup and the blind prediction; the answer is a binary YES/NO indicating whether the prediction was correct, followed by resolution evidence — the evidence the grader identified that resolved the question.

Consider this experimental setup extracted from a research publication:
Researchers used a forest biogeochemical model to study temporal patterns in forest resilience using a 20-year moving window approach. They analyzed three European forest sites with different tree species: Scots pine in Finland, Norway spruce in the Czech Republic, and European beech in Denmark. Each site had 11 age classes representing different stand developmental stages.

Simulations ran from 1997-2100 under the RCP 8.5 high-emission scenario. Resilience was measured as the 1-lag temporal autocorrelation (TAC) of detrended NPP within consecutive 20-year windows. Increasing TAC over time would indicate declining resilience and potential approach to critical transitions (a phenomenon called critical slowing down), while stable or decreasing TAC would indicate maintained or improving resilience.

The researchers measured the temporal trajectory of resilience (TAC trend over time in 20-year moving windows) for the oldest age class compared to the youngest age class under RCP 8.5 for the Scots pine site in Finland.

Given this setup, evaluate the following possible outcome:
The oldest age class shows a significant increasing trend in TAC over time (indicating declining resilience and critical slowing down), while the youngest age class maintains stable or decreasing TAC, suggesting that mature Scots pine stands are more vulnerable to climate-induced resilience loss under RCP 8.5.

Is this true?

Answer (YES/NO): NO